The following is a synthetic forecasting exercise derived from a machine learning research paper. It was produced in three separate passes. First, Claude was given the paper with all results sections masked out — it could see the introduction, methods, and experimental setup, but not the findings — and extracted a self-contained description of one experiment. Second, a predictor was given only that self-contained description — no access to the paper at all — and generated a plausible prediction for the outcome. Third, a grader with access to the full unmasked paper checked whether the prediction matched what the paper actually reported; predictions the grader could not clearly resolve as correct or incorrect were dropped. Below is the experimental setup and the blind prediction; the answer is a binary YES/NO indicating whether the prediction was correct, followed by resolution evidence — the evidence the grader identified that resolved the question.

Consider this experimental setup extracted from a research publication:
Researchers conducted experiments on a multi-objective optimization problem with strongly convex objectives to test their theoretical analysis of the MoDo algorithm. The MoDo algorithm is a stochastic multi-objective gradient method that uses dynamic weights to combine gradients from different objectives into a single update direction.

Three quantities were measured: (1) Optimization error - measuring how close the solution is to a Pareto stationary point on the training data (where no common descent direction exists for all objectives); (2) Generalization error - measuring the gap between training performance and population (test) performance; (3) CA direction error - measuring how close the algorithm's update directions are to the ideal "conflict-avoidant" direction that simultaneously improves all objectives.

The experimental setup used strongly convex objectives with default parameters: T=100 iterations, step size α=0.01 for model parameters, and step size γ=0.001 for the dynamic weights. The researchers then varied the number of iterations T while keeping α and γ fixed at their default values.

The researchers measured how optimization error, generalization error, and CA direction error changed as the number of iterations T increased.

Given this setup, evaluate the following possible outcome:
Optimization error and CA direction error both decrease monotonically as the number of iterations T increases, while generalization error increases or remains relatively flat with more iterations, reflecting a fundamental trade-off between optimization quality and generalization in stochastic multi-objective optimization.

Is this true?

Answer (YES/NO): YES